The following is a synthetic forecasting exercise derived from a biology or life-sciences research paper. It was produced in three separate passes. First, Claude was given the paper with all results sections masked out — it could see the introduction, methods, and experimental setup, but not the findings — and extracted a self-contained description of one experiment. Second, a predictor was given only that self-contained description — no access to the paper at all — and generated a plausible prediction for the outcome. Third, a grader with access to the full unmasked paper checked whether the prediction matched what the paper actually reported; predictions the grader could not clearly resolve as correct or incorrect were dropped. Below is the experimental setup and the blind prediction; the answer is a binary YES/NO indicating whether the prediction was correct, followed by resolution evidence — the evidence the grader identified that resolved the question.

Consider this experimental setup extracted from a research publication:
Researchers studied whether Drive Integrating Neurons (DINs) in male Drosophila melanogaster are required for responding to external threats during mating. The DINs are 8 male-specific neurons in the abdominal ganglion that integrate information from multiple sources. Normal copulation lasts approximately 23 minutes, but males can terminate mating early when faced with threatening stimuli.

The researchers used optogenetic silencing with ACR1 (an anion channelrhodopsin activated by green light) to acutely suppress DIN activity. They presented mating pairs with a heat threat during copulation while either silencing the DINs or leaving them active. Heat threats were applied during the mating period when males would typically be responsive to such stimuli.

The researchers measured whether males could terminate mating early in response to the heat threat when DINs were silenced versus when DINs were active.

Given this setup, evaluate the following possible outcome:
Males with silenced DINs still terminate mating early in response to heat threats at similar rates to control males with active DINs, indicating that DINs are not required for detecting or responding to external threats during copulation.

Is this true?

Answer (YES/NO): NO